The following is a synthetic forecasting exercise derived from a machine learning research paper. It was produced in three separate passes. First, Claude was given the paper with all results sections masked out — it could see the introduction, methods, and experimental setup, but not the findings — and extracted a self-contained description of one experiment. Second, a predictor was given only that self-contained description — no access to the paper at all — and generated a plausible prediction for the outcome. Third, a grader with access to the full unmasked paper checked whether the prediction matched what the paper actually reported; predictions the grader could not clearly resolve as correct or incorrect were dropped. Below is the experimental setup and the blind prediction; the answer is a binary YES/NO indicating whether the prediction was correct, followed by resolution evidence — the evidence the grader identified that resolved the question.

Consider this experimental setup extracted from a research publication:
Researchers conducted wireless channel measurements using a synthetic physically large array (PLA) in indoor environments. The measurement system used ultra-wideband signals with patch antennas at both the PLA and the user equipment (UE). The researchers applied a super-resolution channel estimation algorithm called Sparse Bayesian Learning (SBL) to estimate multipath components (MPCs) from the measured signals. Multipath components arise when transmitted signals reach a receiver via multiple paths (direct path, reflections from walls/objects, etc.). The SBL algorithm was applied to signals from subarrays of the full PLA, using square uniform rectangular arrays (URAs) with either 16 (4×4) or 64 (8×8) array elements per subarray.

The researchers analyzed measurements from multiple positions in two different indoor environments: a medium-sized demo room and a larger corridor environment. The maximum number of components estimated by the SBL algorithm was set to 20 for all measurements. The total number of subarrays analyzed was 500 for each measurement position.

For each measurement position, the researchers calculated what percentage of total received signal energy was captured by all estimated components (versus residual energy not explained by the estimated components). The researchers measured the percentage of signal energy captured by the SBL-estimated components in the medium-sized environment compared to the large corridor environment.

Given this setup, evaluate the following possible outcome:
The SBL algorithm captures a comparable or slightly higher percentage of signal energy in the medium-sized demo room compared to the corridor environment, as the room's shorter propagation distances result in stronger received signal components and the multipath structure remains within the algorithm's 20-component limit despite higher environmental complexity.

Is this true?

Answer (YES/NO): NO